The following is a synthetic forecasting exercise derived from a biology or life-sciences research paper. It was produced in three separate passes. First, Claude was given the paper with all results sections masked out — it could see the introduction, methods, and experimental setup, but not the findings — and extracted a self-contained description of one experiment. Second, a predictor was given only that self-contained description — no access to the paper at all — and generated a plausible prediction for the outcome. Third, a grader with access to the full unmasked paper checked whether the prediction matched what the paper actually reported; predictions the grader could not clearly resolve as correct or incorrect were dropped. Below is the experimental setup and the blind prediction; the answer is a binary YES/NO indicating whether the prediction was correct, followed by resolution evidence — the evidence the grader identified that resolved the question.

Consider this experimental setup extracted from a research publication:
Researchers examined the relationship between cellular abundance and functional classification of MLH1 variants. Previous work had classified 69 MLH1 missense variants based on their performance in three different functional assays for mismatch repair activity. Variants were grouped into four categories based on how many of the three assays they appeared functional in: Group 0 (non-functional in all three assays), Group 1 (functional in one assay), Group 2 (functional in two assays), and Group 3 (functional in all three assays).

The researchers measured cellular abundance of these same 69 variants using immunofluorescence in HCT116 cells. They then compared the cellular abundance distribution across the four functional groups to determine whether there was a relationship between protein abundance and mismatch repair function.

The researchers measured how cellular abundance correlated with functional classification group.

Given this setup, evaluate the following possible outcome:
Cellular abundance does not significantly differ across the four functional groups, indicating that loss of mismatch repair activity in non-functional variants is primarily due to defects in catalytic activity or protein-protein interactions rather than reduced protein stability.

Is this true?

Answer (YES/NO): NO